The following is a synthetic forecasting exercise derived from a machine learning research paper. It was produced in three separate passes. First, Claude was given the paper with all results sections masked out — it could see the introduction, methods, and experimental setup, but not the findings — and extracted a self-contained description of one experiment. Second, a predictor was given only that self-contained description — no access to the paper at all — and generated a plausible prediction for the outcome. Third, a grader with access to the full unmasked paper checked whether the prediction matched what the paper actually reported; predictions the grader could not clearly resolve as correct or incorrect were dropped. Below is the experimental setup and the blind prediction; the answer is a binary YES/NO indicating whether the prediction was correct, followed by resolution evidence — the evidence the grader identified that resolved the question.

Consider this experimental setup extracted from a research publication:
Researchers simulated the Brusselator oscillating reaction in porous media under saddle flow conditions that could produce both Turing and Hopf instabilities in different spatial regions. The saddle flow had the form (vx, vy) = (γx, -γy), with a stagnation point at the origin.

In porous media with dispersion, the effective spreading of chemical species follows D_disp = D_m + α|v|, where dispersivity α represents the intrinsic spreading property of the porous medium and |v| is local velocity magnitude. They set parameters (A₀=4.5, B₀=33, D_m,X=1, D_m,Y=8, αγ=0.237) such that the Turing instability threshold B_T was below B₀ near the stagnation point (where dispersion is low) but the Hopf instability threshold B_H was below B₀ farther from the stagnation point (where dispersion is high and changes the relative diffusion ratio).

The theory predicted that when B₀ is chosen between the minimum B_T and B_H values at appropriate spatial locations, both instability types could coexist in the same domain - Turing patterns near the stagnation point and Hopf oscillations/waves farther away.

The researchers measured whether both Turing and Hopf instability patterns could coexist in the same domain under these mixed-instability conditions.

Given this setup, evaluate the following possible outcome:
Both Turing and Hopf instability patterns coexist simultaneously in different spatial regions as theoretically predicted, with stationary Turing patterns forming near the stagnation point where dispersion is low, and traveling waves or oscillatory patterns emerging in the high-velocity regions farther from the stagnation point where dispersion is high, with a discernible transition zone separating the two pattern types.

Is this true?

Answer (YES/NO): YES